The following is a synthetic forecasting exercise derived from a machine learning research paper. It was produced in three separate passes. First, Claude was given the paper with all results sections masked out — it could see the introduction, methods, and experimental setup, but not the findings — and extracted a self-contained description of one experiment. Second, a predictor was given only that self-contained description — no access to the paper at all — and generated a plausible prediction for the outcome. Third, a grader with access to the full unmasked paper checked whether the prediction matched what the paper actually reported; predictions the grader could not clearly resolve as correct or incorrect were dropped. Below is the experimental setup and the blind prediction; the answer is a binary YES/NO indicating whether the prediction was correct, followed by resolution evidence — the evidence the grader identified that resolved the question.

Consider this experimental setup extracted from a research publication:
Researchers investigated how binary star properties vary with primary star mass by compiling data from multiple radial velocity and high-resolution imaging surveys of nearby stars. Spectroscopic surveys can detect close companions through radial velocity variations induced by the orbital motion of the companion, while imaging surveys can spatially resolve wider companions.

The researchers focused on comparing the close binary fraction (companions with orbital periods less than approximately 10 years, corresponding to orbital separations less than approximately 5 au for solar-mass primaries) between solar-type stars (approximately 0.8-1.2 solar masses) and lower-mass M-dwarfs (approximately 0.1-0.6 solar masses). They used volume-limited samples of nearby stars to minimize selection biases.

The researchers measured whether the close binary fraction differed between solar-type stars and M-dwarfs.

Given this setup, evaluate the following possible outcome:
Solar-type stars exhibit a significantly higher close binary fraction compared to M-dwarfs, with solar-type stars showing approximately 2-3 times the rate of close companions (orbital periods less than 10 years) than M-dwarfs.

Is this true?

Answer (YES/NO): NO